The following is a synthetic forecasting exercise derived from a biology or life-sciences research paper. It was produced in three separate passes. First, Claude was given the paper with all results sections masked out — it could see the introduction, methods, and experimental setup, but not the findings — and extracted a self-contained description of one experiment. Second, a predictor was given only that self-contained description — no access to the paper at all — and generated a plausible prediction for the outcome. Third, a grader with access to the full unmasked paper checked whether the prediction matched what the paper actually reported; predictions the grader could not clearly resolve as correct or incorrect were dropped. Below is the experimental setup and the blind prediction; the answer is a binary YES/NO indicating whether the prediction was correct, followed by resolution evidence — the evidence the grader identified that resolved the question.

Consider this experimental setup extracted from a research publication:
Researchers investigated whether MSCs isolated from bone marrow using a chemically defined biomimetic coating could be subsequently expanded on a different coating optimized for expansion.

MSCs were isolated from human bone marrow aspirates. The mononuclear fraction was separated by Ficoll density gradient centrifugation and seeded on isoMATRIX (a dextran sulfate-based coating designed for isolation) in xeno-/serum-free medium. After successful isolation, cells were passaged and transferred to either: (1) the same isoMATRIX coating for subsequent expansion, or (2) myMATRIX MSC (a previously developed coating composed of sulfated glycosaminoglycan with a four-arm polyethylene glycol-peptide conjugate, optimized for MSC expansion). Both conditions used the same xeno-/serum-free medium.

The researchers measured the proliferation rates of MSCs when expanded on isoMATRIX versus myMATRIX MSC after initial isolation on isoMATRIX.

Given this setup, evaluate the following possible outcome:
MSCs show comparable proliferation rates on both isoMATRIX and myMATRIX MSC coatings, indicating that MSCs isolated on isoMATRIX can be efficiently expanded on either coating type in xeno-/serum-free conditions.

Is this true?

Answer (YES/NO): NO